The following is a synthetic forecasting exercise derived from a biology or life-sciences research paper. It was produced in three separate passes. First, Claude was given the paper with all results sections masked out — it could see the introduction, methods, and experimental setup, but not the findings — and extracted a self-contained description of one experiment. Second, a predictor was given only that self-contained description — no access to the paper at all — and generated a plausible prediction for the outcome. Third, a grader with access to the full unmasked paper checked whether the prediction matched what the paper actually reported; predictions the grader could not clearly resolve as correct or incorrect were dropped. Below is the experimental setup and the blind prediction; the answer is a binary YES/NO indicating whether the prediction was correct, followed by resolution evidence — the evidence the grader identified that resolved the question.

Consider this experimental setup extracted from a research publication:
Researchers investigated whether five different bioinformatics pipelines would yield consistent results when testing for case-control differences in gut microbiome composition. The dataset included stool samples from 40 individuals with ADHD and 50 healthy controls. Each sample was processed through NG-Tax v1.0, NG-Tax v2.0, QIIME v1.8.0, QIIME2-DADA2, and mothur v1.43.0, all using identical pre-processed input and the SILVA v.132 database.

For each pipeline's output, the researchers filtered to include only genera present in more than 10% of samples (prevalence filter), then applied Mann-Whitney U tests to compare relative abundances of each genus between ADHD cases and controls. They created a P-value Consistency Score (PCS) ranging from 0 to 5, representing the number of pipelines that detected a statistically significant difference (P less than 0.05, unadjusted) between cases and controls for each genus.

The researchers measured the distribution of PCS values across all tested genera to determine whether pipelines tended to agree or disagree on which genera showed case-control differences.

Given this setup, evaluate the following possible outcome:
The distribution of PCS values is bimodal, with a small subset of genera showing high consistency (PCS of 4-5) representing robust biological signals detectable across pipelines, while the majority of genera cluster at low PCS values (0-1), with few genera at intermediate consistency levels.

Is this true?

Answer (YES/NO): NO